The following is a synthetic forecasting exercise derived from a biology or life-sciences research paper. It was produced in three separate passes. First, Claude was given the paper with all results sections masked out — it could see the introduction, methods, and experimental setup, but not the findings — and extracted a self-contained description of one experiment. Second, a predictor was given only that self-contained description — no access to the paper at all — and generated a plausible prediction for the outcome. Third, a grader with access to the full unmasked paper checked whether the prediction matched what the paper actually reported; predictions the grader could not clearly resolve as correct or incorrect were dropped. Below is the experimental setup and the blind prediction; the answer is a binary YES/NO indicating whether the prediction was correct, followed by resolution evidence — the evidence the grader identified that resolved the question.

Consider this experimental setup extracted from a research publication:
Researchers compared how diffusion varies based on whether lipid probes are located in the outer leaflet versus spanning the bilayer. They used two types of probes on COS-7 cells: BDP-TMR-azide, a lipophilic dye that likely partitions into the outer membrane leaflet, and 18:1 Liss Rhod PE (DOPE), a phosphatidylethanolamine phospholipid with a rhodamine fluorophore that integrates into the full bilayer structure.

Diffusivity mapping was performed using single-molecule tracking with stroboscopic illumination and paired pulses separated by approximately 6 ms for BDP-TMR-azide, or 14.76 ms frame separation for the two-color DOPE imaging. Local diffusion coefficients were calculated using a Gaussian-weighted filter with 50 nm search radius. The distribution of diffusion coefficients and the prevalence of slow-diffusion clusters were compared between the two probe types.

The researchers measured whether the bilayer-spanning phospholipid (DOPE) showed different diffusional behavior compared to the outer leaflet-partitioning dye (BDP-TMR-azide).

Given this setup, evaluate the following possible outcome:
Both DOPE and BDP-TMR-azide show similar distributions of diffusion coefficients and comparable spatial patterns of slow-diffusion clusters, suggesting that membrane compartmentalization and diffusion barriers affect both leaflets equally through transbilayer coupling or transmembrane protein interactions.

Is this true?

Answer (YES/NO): NO